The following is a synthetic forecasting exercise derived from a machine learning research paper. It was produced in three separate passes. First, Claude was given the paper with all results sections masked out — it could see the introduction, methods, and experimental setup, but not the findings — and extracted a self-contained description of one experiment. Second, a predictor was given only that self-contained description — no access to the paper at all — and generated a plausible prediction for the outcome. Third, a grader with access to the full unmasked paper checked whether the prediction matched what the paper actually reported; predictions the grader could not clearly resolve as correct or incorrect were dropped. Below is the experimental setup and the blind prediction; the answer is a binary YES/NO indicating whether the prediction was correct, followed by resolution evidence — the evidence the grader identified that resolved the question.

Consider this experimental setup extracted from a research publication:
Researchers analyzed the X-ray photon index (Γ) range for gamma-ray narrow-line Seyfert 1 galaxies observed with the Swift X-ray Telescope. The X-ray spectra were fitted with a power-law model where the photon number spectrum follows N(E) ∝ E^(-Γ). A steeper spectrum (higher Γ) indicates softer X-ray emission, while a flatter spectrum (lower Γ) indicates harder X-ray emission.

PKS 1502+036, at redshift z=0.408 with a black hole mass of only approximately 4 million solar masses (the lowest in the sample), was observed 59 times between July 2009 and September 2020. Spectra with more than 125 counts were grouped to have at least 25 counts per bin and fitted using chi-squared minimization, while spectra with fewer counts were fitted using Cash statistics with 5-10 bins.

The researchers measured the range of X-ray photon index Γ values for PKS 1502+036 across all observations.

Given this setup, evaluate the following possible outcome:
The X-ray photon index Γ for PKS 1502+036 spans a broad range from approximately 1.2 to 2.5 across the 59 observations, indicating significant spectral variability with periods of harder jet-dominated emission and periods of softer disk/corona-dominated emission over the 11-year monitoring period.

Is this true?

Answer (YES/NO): NO